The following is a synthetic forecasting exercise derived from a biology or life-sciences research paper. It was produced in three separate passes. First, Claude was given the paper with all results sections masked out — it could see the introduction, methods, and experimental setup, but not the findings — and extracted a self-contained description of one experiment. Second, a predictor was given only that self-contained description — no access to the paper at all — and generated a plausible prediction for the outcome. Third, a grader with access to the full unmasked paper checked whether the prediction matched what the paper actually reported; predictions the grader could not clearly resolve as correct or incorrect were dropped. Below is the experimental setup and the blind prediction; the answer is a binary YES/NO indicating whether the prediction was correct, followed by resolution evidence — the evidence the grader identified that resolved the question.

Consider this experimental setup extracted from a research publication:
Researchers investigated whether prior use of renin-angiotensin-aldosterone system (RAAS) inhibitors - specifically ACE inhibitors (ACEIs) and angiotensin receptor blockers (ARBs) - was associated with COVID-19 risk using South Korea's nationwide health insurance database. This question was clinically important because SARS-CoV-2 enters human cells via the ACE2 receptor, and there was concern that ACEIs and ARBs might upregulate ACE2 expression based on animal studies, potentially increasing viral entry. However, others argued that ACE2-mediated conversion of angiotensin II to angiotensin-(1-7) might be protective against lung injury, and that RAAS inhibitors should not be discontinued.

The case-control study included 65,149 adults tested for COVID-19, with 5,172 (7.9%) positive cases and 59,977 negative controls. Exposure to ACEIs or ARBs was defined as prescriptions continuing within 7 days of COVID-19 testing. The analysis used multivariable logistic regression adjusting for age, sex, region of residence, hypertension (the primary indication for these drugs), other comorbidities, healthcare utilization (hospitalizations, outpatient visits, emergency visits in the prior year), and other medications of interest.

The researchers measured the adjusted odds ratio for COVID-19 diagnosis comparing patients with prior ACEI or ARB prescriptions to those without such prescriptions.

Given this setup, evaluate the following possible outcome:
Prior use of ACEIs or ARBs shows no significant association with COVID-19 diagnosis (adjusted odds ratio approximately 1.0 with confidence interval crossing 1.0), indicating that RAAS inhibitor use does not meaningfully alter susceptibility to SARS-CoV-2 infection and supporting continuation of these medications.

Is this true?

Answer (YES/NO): NO